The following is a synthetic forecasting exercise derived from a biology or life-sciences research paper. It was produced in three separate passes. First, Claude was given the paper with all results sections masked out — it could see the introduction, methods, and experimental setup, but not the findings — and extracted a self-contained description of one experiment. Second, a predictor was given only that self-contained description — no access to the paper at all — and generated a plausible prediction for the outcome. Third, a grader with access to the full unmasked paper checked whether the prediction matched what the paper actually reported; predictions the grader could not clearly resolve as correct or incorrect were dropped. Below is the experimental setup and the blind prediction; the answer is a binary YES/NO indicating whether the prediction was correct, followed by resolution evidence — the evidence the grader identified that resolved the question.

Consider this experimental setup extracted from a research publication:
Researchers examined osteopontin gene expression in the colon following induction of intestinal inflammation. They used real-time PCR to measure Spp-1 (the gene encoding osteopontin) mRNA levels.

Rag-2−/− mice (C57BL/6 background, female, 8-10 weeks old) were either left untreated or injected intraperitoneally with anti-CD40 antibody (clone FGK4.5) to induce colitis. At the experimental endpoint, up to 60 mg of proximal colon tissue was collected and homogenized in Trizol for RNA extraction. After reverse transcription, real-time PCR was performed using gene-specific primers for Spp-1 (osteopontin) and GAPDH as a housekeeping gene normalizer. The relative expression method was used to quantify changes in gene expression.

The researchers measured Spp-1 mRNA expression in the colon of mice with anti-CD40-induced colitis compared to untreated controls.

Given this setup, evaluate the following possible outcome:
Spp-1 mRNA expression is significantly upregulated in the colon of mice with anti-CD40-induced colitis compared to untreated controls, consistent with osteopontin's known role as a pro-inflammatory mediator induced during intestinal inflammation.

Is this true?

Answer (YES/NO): YES